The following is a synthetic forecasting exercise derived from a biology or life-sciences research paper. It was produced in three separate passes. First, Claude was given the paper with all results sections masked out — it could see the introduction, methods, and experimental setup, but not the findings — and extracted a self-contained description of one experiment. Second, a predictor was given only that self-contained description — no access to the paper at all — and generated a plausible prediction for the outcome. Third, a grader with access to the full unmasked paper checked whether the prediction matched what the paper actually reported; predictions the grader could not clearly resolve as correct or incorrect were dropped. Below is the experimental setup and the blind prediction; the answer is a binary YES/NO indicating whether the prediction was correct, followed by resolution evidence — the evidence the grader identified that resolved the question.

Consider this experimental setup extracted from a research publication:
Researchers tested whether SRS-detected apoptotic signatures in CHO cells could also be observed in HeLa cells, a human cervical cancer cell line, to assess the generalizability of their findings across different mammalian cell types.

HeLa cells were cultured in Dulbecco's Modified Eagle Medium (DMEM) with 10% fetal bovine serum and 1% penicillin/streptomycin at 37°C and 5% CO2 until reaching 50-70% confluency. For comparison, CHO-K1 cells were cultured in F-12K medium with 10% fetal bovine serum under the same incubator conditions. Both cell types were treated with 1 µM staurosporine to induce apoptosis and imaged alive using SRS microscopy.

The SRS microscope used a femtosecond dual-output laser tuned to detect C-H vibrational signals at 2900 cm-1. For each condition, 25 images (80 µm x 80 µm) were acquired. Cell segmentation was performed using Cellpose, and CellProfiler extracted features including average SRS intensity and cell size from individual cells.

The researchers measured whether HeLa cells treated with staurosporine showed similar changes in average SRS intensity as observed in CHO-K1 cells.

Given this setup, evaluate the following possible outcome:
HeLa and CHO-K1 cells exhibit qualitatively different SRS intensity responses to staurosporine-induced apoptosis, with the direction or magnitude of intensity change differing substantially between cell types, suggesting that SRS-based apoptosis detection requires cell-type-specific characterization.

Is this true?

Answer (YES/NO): NO